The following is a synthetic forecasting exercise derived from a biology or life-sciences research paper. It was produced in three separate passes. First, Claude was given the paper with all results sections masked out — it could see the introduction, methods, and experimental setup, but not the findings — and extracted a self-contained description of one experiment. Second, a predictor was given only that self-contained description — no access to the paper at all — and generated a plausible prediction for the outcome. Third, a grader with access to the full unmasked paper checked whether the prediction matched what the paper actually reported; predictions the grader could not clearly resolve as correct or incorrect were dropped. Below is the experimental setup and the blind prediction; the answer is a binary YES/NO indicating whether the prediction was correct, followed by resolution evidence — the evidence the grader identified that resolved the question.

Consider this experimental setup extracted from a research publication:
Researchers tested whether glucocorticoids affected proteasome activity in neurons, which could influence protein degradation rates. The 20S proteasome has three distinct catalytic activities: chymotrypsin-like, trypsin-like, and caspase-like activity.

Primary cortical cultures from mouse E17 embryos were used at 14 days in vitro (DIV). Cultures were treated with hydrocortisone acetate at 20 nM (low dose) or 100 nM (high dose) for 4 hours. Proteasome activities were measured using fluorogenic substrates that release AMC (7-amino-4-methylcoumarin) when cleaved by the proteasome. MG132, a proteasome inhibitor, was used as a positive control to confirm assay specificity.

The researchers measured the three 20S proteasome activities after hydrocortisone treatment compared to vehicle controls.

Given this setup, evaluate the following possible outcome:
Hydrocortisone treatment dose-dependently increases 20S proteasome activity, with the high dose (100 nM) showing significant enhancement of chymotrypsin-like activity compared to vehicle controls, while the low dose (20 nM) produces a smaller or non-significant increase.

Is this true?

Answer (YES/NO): NO